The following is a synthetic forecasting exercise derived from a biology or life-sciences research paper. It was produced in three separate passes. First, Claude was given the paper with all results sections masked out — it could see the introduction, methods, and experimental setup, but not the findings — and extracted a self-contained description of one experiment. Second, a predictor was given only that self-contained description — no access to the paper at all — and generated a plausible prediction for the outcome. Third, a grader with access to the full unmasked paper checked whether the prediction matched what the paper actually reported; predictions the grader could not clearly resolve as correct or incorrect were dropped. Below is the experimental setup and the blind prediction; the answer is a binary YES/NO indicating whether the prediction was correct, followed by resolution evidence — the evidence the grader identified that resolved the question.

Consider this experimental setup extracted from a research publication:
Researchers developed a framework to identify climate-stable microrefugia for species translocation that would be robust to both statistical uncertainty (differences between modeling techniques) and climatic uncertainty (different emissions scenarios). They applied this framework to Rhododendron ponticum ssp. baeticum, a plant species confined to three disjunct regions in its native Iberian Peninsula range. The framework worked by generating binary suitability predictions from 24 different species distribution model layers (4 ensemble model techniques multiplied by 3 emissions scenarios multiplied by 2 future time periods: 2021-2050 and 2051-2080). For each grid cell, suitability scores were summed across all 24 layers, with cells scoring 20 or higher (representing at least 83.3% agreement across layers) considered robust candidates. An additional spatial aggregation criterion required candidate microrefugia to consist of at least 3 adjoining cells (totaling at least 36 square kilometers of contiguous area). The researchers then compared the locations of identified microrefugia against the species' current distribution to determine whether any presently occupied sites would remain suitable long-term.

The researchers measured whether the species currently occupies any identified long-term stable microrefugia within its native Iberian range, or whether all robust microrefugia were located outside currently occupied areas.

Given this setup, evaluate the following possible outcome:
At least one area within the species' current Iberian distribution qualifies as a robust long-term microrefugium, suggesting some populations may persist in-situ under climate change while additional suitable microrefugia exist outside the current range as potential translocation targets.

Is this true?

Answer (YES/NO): NO